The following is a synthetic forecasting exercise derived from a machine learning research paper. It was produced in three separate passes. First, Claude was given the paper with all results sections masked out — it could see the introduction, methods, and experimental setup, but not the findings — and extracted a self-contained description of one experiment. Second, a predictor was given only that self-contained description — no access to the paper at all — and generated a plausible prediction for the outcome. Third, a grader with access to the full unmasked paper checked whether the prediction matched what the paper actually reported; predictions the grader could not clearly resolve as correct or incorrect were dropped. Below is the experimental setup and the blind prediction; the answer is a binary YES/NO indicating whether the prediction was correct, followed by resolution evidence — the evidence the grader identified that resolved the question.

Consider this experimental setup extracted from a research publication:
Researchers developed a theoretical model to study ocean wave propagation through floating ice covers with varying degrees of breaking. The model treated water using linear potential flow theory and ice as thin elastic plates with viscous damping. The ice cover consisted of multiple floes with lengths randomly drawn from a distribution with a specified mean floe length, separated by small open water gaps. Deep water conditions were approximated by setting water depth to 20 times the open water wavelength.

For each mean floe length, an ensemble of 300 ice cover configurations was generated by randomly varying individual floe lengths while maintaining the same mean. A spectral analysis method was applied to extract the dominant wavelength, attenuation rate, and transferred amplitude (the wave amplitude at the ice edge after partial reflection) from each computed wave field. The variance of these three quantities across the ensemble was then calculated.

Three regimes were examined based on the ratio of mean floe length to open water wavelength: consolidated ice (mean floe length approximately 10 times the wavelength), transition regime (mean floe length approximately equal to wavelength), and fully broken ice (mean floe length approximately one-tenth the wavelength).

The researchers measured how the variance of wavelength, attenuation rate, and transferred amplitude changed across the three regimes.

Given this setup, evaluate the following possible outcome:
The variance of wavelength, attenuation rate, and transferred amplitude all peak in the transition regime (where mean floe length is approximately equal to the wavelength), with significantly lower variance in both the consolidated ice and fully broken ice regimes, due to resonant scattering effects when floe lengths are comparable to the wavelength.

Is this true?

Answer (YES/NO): YES